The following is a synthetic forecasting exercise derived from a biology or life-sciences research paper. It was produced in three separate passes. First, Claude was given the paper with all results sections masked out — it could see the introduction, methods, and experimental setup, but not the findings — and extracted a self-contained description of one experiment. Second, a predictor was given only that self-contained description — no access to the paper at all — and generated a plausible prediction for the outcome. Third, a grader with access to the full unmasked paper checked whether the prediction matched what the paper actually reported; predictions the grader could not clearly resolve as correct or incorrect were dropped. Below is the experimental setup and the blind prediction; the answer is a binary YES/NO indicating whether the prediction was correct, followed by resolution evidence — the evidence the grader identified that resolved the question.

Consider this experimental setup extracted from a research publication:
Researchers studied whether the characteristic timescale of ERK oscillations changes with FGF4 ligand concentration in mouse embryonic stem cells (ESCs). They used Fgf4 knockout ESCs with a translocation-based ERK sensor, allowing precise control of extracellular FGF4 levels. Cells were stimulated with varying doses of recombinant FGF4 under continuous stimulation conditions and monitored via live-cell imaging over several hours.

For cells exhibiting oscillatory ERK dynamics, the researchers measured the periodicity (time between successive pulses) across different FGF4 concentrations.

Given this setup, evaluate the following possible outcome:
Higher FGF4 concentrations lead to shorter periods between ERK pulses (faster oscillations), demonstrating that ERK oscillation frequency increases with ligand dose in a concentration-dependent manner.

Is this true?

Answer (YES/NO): NO